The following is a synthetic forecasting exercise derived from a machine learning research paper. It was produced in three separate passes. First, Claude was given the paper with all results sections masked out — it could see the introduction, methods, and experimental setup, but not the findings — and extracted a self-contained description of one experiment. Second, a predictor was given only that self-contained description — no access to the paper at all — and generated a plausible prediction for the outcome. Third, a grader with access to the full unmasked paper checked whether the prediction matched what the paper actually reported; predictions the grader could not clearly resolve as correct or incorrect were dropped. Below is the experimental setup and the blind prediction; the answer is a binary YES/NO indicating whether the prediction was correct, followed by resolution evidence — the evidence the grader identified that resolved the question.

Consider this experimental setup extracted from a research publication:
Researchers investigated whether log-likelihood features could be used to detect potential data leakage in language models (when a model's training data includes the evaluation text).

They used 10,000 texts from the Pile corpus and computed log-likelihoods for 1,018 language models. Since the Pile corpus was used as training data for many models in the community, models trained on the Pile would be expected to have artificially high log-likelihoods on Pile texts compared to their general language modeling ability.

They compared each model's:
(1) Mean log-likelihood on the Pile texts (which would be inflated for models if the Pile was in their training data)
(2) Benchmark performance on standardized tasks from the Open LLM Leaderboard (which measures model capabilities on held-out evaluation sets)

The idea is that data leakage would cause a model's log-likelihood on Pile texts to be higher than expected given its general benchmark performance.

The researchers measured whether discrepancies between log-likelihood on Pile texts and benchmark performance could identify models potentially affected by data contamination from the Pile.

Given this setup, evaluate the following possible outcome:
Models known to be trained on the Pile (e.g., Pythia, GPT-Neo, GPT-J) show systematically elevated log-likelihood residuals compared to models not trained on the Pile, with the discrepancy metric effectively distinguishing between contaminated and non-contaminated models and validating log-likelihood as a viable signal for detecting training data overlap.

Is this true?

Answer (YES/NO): YES